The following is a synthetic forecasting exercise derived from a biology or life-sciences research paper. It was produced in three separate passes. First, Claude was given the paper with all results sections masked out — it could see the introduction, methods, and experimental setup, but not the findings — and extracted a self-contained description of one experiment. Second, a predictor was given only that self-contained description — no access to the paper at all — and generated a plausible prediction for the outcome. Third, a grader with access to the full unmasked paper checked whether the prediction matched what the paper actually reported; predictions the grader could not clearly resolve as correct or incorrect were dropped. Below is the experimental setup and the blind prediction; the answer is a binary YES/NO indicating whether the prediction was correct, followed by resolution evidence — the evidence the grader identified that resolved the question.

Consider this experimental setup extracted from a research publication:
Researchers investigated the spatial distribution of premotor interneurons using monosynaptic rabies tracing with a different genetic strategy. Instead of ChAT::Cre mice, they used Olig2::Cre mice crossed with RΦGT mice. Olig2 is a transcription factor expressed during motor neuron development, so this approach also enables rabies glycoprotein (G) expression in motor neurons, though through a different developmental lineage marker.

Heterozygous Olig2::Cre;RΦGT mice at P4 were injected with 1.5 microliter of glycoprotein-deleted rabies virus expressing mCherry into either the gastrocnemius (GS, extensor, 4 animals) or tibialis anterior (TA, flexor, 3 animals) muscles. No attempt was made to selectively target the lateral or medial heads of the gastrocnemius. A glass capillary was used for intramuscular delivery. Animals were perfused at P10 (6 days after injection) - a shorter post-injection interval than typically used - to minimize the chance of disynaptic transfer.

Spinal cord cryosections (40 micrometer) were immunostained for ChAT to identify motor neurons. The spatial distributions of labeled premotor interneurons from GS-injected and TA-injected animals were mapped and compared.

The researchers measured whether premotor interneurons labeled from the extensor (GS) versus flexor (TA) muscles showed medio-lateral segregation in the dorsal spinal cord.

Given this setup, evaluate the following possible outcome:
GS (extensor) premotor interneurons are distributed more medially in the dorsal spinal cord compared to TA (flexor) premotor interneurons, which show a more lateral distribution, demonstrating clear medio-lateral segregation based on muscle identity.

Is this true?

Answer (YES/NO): NO